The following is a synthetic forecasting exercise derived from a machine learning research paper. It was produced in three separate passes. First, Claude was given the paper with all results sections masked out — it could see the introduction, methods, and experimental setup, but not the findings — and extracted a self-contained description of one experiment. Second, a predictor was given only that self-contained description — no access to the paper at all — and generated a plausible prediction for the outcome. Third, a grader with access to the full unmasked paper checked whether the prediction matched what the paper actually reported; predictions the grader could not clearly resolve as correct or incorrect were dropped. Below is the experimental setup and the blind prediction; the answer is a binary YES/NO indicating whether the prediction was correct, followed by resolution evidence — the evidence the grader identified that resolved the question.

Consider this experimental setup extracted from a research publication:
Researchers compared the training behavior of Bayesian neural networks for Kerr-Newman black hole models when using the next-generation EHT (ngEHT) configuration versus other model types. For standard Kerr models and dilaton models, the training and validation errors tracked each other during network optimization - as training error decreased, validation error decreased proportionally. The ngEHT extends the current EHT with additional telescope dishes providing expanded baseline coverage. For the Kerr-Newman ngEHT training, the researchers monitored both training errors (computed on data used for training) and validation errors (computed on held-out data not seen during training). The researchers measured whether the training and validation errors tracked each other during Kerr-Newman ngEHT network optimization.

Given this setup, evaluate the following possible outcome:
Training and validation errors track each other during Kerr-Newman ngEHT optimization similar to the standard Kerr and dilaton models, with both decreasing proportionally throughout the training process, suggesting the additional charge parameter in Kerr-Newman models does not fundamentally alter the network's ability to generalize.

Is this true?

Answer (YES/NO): NO